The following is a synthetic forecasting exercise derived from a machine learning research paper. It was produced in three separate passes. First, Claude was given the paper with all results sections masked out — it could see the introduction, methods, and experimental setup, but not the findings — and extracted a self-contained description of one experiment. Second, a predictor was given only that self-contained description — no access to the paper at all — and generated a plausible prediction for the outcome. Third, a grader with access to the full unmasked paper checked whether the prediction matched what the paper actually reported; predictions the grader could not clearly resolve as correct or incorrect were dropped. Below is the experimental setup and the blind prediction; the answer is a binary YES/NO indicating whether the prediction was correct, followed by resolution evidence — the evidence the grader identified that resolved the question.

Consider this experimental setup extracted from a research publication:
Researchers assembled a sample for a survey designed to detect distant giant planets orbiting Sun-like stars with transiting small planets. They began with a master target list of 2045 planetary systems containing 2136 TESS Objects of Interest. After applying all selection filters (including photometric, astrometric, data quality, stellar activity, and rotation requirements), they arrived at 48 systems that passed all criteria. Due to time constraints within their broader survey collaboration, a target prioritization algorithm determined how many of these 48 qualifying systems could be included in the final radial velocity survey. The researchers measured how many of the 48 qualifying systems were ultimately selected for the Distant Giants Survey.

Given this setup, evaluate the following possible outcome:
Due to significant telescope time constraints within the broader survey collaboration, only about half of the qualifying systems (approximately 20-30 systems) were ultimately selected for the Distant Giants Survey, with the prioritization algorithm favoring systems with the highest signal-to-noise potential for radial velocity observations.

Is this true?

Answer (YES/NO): NO